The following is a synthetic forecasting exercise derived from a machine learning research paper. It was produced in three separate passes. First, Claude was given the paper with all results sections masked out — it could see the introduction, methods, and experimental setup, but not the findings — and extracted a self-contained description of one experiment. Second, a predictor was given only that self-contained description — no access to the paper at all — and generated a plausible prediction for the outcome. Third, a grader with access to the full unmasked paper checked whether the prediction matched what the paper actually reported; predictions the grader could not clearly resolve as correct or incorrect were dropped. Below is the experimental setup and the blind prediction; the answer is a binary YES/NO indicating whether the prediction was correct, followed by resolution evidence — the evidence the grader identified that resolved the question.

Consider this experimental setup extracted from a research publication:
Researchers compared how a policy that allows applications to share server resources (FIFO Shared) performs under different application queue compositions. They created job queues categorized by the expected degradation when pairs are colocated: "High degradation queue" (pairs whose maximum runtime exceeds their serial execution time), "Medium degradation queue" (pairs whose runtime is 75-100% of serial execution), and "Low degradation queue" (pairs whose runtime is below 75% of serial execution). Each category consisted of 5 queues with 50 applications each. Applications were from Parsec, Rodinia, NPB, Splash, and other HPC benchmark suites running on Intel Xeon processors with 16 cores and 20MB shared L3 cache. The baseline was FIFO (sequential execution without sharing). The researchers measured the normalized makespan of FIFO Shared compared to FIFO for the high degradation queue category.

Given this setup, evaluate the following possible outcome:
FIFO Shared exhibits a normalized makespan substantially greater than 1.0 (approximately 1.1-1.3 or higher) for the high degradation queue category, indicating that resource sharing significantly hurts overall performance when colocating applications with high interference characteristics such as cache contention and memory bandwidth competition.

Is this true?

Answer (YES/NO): YES